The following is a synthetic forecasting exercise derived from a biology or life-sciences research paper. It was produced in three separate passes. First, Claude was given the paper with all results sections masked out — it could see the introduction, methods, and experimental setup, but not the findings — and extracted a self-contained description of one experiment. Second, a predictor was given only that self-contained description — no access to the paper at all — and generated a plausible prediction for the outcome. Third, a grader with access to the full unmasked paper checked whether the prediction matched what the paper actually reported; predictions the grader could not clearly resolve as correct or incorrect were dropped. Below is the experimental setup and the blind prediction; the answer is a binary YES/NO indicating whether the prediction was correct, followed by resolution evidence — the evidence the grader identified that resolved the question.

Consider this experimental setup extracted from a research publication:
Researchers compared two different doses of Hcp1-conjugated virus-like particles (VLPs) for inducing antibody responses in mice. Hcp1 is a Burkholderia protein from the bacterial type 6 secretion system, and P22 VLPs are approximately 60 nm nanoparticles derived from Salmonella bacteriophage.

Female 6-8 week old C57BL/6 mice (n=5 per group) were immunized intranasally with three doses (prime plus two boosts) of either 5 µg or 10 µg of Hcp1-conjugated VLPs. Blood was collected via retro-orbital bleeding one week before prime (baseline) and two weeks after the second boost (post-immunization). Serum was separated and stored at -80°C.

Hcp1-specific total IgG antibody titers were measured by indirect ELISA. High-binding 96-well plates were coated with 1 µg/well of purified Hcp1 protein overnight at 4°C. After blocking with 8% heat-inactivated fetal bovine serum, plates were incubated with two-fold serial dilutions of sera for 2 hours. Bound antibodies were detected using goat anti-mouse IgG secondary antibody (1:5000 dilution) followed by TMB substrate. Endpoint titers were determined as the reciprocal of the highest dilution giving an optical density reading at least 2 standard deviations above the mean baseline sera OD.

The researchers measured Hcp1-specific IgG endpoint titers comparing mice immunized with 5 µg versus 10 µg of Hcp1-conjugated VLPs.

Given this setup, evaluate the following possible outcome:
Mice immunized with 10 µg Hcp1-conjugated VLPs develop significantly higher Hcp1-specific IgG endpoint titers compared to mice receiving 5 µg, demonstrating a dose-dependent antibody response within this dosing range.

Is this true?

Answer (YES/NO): NO